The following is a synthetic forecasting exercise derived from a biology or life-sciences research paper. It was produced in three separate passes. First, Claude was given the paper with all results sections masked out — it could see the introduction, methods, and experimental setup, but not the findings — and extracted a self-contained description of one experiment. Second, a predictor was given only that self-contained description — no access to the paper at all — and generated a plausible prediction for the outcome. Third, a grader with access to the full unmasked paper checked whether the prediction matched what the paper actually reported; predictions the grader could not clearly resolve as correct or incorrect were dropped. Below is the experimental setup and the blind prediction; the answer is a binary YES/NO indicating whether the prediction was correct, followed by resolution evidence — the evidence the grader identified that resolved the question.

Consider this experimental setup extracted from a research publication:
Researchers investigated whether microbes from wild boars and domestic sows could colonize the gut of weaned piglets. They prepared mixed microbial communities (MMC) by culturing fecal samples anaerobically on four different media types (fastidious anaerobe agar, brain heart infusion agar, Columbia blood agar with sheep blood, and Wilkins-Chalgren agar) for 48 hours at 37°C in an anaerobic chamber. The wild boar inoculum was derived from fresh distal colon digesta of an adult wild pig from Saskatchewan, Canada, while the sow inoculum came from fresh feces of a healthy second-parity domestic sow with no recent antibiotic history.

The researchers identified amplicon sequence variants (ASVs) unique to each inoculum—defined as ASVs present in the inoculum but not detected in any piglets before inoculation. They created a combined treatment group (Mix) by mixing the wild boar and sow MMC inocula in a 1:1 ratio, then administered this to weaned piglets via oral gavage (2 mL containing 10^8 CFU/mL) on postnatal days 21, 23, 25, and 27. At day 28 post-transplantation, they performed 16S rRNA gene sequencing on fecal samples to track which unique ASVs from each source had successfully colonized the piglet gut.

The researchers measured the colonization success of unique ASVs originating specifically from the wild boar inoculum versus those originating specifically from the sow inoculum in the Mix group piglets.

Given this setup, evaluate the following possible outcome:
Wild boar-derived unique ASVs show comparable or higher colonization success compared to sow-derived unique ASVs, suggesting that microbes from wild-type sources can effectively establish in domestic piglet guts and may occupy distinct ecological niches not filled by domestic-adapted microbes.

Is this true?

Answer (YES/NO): YES